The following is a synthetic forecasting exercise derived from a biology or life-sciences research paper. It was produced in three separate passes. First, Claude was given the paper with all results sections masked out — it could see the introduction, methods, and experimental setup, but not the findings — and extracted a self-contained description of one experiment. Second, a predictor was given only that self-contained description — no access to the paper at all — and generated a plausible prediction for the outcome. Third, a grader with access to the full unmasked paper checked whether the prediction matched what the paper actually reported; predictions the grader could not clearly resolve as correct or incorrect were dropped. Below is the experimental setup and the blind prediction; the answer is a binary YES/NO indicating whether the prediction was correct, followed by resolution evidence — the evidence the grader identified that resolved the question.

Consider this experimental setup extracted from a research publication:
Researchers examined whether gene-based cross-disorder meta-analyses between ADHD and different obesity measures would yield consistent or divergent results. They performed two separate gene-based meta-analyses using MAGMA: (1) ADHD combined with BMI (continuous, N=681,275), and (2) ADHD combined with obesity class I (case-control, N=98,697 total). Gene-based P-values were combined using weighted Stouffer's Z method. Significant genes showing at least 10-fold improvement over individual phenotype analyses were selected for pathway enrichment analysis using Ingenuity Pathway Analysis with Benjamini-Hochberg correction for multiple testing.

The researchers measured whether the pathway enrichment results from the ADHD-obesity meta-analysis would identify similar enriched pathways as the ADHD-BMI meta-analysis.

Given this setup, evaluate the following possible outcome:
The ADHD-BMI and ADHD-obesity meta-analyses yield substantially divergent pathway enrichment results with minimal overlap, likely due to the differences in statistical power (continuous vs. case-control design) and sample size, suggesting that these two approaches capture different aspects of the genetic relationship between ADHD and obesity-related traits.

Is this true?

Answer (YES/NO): NO